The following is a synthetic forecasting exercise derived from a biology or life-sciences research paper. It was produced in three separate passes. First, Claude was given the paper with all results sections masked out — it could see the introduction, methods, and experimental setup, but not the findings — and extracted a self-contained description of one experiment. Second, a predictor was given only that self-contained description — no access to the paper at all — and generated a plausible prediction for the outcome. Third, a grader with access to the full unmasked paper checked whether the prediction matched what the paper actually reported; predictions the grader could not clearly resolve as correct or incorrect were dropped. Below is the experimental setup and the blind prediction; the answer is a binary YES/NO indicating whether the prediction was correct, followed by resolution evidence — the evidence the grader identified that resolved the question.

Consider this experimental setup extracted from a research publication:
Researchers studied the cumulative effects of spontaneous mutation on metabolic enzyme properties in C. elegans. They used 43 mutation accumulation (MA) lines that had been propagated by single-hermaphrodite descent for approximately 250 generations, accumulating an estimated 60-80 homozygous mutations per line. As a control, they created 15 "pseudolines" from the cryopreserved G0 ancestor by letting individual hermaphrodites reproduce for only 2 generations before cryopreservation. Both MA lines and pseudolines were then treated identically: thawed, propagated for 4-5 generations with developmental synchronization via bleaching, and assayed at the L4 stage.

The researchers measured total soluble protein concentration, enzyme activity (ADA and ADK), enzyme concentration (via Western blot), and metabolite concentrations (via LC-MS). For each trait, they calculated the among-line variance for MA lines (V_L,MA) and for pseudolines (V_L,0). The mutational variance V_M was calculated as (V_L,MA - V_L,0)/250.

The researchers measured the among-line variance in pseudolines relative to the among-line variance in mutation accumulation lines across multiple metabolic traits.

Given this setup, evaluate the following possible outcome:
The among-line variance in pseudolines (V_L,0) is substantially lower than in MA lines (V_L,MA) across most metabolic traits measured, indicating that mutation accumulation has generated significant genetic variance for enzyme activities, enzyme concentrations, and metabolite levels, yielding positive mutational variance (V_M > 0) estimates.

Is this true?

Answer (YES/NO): NO